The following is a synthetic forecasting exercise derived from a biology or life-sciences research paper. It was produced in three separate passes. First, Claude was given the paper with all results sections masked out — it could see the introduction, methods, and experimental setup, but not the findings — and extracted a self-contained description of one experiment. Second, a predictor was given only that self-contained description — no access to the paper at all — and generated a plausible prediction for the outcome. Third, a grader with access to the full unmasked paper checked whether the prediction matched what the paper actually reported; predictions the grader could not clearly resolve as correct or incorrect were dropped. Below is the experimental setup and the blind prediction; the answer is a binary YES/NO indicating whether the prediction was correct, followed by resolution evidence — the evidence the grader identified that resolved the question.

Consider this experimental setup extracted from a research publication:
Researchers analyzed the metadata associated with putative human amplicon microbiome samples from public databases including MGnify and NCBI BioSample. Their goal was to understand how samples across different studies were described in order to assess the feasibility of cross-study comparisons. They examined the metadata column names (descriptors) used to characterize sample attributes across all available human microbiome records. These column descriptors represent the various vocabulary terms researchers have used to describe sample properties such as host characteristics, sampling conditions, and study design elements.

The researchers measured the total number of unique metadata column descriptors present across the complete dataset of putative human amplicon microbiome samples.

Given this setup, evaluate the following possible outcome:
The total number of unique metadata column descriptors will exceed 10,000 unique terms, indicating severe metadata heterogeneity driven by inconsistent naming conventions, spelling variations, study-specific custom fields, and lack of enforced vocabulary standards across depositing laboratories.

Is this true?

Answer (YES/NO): NO